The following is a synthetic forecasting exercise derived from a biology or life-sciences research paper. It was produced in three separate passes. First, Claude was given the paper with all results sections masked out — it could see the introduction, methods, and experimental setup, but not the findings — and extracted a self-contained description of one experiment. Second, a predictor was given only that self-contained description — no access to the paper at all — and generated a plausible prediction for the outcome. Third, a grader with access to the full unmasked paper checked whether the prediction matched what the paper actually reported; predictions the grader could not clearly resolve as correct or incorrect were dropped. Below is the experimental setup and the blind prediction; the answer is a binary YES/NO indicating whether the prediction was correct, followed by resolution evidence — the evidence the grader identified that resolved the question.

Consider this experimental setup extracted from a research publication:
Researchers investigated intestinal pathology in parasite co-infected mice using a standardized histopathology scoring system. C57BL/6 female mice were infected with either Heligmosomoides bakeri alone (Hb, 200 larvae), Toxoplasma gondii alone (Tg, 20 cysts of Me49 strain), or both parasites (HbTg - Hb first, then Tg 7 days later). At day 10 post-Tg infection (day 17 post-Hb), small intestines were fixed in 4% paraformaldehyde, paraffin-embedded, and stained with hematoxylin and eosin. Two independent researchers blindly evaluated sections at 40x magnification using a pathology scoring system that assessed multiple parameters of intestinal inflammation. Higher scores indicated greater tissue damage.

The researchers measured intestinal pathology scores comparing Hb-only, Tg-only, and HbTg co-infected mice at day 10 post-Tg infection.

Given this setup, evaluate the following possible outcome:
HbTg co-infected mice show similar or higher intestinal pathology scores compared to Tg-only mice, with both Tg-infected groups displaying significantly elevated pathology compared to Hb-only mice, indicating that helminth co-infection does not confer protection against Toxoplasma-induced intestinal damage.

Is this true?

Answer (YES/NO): YES